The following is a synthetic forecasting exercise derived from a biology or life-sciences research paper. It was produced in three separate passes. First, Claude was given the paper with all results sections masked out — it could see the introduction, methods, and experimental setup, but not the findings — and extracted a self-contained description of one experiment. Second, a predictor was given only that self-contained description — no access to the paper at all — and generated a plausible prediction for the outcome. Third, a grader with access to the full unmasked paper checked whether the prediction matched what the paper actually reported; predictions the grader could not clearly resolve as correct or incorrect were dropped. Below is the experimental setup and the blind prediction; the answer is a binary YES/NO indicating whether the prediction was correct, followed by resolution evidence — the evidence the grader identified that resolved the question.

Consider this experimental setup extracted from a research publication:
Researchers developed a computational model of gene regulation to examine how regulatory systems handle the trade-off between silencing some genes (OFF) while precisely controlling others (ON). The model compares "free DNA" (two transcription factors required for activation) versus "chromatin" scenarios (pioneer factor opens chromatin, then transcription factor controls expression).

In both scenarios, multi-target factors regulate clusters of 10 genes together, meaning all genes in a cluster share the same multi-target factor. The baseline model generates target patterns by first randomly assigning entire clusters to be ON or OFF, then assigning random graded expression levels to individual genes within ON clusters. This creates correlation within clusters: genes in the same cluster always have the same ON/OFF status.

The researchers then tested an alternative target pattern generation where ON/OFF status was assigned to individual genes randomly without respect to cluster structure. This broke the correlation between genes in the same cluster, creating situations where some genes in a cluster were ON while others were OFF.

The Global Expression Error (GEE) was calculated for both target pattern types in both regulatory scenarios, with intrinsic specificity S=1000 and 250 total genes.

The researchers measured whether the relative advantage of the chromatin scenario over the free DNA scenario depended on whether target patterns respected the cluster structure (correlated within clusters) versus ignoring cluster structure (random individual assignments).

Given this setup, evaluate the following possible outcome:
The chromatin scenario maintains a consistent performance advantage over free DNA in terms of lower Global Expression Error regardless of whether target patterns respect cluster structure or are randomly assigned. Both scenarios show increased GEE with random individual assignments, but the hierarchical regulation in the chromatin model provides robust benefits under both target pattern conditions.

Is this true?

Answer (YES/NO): NO